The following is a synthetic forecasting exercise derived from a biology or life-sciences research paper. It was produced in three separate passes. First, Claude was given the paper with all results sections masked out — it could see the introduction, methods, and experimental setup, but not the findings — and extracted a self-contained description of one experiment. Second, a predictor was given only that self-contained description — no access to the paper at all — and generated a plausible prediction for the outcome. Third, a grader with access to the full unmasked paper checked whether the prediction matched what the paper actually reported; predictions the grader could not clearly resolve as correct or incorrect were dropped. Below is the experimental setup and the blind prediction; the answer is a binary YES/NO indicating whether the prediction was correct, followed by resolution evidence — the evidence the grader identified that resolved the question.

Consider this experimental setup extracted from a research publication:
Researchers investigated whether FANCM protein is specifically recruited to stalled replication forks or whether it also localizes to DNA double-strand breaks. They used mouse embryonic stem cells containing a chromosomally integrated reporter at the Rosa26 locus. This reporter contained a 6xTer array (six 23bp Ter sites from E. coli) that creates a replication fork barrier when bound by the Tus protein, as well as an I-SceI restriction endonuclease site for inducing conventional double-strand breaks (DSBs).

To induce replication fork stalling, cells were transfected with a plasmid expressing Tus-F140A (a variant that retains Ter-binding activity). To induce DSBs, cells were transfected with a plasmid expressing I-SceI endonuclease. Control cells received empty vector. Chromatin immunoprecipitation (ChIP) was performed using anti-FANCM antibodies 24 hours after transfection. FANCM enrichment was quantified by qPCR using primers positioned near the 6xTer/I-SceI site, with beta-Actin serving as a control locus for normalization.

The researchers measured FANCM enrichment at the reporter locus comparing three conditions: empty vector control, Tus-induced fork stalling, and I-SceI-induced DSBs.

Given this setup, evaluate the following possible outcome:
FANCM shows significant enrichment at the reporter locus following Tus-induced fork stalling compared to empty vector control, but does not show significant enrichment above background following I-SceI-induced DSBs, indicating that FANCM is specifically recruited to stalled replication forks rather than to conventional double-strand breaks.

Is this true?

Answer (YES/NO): NO